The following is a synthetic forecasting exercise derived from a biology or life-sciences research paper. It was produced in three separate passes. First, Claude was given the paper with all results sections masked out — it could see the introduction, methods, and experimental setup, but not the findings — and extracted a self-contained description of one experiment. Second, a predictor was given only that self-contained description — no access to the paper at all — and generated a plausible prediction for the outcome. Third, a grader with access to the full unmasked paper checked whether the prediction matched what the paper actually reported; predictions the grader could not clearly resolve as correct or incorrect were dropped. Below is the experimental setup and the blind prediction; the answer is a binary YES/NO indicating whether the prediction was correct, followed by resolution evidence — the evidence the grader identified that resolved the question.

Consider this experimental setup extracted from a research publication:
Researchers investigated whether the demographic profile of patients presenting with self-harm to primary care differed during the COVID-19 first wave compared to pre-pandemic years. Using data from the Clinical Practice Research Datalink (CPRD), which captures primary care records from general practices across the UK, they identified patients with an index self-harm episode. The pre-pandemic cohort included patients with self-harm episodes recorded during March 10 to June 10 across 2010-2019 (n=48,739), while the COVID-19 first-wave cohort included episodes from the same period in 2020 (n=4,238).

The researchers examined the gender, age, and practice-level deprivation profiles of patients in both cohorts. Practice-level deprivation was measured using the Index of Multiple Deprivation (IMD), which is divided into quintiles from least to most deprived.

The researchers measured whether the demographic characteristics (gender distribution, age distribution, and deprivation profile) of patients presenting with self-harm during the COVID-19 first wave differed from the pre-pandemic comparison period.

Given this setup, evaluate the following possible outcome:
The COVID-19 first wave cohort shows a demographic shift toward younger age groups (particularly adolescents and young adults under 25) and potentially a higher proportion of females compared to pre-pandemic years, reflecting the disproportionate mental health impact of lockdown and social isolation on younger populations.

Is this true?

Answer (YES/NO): NO